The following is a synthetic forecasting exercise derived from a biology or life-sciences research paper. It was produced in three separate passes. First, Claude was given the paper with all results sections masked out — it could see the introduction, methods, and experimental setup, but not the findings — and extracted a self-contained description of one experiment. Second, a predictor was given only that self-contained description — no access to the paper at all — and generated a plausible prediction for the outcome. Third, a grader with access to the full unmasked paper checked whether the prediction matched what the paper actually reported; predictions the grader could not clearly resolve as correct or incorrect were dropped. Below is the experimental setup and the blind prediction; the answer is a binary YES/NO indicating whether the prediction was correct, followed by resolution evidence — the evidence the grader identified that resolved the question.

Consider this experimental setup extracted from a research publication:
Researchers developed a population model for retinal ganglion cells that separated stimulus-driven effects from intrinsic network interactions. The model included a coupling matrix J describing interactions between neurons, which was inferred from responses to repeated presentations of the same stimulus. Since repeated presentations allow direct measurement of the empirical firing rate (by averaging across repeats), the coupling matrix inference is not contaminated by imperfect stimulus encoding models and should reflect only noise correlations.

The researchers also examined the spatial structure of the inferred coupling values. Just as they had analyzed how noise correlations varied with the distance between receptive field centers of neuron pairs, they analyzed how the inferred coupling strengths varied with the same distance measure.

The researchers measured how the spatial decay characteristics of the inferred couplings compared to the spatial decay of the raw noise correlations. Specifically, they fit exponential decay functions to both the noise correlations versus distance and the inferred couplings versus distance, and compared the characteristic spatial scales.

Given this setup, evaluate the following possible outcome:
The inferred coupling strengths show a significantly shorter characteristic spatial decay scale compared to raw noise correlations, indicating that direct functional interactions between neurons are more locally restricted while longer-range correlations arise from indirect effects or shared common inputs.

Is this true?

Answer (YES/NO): NO